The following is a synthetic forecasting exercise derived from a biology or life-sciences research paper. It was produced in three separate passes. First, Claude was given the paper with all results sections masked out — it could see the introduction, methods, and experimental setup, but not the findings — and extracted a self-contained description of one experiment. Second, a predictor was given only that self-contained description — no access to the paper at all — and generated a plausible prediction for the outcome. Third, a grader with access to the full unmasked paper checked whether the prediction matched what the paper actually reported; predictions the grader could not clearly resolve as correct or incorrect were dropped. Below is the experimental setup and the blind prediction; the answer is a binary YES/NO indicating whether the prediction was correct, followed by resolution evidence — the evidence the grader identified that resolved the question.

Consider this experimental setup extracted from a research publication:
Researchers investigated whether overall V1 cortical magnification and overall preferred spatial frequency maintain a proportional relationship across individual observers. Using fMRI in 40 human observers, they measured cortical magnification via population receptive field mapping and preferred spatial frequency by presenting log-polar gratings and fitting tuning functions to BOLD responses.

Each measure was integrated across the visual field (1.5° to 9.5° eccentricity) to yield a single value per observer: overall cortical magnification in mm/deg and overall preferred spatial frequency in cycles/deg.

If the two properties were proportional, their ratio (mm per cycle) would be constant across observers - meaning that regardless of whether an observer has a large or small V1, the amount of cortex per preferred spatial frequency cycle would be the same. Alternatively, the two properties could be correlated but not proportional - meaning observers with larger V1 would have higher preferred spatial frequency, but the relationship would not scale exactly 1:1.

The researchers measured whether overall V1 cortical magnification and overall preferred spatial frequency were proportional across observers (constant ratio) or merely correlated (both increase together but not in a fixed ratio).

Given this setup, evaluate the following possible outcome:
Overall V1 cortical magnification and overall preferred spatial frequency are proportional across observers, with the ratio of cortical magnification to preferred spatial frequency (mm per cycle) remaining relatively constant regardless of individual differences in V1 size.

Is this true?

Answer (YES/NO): NO